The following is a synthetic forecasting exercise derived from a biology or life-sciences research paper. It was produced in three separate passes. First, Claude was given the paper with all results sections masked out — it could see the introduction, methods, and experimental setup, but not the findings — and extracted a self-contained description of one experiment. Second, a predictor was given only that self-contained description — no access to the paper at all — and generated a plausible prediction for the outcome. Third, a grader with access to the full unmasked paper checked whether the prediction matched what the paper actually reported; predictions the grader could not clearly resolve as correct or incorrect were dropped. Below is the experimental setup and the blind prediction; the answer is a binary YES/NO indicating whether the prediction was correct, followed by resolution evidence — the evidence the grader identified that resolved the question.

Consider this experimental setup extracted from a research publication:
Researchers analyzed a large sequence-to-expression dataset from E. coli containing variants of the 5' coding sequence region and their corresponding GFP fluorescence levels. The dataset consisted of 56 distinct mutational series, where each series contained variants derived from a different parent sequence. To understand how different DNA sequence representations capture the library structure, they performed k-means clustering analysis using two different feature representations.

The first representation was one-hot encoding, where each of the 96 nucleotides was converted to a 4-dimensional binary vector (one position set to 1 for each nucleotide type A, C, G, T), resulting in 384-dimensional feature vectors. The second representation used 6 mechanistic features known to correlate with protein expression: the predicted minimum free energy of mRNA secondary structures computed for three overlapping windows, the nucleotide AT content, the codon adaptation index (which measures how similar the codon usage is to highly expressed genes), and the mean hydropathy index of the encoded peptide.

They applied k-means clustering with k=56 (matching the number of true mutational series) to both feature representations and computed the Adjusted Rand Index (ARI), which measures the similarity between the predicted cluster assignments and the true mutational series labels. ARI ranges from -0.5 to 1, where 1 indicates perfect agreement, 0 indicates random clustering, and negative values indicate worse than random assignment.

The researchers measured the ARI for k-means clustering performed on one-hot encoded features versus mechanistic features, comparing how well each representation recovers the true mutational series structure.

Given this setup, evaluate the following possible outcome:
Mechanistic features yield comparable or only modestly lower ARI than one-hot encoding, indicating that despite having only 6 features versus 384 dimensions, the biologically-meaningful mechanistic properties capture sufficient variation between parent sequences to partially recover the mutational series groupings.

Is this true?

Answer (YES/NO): NO